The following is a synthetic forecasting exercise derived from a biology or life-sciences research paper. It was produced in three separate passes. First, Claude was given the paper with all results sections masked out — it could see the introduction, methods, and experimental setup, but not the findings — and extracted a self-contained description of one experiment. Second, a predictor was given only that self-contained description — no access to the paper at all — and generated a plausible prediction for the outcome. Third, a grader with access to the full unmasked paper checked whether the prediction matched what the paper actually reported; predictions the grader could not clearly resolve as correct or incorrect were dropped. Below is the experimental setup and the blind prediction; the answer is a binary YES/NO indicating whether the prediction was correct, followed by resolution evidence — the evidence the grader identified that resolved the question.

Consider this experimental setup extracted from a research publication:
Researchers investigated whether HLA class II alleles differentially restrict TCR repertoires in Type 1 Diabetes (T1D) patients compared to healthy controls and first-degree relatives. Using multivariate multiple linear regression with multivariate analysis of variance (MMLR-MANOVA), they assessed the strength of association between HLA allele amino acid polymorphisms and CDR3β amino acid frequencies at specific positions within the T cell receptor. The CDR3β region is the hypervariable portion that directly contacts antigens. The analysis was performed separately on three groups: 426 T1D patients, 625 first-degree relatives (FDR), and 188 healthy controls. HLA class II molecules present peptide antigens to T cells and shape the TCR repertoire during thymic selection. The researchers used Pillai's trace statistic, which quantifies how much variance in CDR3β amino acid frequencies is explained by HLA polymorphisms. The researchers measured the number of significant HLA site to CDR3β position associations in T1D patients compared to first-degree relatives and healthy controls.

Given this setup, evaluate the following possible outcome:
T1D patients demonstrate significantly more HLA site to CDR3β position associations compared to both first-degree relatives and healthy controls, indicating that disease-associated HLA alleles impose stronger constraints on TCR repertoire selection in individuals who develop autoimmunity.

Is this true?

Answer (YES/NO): NO